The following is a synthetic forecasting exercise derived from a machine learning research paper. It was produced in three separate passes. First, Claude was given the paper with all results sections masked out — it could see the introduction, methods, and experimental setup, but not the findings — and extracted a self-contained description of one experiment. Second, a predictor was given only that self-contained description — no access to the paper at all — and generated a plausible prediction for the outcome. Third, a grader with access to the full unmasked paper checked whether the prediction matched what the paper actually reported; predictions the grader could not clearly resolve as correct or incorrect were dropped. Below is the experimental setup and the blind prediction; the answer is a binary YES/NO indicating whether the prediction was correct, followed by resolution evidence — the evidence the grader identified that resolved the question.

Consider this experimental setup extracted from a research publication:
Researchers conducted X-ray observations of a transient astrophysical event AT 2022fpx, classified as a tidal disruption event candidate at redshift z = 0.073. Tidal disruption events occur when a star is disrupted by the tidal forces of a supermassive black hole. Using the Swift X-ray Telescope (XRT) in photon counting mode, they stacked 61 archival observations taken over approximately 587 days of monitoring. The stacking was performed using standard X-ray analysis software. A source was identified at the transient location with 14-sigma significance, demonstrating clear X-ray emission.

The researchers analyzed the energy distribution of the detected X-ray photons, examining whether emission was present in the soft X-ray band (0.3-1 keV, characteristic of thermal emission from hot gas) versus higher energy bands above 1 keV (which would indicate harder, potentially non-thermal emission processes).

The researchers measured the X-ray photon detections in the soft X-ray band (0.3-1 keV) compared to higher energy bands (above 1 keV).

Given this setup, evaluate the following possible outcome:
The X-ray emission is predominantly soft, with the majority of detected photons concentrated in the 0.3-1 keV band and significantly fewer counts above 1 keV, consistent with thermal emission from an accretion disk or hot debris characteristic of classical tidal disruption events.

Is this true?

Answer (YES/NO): YES